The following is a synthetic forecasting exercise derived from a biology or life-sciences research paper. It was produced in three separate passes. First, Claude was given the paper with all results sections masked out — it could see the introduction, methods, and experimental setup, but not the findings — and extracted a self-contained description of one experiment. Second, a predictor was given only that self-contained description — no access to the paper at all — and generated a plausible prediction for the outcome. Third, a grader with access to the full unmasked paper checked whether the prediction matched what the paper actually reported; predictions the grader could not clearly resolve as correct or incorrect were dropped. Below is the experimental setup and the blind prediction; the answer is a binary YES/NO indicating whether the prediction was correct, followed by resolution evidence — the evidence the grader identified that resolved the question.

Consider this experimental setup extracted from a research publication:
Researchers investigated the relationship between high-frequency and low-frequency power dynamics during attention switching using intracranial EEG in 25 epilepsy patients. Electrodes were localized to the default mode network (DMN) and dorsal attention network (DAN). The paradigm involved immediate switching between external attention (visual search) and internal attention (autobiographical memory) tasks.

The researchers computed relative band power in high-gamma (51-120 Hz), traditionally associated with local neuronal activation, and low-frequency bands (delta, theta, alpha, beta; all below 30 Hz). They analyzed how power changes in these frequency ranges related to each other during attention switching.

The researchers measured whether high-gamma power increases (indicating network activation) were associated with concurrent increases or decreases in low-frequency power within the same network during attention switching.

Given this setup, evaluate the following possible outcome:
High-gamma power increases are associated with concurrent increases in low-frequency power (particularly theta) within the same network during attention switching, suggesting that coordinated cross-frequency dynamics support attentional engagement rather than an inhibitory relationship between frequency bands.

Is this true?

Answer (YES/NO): NO